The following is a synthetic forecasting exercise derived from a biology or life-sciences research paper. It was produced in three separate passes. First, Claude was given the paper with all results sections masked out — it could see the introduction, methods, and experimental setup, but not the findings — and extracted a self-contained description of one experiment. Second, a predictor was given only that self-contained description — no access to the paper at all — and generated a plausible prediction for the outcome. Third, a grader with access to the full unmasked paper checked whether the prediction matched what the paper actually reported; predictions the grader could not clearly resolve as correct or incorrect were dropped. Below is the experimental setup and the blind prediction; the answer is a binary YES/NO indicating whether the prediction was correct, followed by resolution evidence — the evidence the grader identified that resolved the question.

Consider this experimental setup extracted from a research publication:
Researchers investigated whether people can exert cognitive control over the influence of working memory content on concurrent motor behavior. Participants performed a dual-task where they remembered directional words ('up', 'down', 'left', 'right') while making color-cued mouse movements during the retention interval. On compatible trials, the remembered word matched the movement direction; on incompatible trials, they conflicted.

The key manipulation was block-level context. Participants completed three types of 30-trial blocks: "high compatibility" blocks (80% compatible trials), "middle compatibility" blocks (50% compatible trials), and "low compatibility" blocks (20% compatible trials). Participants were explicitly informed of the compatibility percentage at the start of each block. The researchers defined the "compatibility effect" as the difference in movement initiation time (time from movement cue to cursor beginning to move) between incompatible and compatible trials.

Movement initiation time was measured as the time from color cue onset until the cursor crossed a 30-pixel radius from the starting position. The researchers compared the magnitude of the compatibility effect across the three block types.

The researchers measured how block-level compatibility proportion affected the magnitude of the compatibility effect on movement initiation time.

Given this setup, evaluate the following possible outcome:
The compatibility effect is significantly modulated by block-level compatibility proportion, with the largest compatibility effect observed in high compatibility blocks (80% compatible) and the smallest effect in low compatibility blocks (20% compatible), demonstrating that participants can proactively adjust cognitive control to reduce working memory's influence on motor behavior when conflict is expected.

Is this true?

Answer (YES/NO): YES